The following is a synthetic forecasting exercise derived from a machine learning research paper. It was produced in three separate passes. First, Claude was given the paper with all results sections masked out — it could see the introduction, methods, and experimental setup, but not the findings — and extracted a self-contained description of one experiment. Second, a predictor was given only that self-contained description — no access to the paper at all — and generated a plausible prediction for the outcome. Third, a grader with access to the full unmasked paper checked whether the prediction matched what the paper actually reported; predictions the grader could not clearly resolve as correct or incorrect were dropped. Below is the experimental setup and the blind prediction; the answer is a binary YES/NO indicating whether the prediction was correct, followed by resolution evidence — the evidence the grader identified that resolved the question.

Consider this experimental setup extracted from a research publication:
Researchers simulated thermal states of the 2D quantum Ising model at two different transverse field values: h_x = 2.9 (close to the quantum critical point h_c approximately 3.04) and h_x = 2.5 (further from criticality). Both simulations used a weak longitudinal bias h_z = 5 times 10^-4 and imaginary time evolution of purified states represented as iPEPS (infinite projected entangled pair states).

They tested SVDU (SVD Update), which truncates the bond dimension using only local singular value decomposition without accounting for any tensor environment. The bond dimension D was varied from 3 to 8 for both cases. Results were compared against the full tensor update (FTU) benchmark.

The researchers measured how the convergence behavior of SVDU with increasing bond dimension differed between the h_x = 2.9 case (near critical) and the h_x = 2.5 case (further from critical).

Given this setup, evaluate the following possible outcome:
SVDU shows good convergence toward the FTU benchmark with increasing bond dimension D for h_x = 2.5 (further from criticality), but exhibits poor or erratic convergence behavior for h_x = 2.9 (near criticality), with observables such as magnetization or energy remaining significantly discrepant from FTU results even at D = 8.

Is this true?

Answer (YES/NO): NO